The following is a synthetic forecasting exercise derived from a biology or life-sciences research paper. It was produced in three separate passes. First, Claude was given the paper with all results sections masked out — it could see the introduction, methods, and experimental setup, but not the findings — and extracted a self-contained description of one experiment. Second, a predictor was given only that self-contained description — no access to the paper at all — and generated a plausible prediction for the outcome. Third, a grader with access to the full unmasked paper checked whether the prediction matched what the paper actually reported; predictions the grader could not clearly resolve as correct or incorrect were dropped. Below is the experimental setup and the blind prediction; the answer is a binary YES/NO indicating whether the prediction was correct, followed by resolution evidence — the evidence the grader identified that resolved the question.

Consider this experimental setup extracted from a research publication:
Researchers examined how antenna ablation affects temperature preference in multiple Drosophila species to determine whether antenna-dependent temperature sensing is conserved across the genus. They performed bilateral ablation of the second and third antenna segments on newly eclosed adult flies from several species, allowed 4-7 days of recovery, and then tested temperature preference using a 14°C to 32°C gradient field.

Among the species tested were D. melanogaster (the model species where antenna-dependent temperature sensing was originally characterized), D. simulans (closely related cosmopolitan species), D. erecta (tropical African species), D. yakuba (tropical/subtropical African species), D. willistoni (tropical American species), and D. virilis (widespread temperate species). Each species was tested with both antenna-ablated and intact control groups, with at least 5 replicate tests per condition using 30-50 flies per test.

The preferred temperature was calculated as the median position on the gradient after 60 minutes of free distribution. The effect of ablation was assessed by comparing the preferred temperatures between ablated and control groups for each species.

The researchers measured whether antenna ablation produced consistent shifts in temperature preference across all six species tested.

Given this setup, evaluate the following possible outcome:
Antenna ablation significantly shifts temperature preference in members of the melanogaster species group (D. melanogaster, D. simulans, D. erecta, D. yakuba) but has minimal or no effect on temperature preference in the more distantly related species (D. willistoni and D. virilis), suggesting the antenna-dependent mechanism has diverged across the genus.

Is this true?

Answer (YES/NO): NO